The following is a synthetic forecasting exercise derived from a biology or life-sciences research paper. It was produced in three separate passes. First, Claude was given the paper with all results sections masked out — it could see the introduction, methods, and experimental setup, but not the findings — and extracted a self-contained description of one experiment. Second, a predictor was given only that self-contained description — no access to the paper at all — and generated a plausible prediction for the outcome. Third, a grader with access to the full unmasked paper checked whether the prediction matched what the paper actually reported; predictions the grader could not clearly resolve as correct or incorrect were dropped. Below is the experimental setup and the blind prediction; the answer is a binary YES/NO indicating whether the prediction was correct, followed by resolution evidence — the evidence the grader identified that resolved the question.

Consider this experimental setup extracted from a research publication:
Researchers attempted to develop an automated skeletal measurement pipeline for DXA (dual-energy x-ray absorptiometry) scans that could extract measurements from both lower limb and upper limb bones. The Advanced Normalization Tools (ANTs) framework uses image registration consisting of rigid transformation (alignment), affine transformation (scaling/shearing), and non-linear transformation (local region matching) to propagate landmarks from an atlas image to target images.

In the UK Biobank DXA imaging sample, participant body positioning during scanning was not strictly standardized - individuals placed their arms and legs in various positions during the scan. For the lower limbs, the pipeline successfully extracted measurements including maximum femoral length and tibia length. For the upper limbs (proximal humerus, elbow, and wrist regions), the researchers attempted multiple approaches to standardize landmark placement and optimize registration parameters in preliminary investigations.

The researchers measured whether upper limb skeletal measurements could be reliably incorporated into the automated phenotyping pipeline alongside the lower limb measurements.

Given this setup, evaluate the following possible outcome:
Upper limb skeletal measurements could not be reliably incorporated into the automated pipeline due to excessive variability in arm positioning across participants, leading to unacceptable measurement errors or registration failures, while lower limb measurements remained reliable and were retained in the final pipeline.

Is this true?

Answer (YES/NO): YES